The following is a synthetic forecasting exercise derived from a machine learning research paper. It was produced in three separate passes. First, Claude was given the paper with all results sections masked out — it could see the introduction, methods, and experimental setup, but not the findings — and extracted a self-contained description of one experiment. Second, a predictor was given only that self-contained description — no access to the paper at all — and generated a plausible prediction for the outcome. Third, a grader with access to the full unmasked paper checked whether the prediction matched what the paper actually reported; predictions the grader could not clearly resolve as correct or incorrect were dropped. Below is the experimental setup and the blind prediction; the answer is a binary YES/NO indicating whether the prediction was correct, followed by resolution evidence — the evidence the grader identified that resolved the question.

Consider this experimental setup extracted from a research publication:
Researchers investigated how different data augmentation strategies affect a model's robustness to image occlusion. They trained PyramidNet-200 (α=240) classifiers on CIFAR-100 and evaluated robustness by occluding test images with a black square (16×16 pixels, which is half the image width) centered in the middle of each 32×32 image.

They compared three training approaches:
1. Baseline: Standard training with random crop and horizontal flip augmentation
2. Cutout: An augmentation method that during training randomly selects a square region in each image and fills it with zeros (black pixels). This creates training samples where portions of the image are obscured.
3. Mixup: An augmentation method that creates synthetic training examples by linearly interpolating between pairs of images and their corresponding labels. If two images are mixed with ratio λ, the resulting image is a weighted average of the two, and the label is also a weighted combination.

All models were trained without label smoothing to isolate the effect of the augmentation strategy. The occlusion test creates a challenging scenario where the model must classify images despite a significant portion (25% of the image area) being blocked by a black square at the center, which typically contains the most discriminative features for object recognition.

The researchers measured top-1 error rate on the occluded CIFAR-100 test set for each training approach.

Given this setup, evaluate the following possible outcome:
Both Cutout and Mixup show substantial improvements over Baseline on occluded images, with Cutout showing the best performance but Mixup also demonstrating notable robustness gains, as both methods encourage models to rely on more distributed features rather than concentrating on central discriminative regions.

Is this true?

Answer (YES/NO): NO